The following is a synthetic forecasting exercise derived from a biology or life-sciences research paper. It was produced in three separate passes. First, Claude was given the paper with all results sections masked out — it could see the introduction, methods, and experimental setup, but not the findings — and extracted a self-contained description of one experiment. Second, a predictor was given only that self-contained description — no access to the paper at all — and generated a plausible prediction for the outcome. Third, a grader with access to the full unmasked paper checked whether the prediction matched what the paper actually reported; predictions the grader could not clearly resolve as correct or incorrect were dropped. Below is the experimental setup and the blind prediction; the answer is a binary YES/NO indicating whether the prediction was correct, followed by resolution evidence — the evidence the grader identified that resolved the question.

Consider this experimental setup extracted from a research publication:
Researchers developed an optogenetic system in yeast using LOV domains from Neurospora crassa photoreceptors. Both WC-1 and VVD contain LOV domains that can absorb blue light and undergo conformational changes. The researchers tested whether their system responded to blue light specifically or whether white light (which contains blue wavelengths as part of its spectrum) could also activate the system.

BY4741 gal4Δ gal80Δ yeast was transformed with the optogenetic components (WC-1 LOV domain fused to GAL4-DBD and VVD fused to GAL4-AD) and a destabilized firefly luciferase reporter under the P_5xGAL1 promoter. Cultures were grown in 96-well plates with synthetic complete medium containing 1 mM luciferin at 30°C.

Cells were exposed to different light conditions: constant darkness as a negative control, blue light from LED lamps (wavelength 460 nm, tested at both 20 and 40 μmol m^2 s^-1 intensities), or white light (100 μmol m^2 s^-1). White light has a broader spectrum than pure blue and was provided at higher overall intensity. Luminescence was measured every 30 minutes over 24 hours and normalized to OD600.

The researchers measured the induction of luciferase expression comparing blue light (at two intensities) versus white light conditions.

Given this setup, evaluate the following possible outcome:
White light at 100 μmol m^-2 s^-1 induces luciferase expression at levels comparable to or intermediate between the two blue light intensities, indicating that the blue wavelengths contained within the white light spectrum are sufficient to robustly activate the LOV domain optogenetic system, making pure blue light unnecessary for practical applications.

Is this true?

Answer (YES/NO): YES